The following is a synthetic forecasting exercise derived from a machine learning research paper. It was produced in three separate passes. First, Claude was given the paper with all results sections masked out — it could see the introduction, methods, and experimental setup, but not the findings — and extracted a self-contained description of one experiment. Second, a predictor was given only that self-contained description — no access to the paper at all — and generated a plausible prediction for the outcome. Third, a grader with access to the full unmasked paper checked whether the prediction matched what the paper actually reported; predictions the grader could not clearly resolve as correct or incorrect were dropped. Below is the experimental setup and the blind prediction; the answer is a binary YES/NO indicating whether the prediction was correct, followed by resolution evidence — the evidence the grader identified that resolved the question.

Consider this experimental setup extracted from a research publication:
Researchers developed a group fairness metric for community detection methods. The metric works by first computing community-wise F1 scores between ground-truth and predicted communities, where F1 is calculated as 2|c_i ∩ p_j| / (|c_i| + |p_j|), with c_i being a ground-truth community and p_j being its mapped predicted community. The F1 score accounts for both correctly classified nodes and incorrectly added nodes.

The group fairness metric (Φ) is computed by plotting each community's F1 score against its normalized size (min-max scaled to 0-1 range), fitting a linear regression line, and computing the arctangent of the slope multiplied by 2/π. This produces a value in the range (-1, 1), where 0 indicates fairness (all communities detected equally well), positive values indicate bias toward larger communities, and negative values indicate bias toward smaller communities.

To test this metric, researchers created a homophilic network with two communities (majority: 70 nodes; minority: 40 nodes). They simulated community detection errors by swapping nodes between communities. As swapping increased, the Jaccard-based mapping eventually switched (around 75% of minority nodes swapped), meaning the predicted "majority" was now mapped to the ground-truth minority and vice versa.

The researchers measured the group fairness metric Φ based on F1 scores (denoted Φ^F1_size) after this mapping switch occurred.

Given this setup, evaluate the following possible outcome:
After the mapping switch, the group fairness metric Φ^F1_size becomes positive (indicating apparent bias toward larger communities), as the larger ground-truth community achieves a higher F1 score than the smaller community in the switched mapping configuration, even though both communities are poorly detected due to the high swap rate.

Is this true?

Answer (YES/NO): NO